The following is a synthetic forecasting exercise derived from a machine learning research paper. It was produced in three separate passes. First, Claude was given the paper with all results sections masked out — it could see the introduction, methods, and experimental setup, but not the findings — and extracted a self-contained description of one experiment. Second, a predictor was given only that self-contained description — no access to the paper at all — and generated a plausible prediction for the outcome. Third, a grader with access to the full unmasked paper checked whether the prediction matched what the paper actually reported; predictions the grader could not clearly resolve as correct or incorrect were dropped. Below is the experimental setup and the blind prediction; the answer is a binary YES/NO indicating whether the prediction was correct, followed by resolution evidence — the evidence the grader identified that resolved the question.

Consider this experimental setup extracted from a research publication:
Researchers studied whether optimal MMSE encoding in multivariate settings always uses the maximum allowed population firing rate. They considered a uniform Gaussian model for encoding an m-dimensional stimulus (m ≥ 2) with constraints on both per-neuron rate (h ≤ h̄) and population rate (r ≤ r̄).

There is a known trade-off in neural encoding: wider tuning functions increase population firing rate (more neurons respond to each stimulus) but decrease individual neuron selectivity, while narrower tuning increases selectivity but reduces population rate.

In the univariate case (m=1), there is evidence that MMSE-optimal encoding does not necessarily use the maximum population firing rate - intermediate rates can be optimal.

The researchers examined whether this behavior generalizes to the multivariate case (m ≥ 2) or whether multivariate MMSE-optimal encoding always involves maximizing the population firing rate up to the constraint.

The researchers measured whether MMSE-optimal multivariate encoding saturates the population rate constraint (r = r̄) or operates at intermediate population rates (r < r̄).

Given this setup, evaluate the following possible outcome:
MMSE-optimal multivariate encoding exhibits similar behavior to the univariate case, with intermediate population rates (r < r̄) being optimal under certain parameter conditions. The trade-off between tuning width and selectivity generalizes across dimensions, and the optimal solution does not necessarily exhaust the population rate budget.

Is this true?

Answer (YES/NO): NO